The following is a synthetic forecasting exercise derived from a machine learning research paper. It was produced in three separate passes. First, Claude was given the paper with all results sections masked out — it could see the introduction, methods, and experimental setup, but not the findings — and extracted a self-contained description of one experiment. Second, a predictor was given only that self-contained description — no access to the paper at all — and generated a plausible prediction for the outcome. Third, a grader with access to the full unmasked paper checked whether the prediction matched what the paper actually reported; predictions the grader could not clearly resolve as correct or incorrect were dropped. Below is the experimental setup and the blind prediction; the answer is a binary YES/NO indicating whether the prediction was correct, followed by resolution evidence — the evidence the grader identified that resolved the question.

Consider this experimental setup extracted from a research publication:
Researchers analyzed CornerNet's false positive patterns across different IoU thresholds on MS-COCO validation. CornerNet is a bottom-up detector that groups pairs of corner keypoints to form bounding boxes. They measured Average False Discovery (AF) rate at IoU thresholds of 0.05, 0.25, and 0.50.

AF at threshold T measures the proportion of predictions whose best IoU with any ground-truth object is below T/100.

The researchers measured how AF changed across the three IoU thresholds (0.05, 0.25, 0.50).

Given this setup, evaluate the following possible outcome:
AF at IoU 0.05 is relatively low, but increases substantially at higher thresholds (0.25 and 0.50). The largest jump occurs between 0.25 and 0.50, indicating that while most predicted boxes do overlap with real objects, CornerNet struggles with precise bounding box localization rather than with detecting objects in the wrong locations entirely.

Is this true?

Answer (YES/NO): NO